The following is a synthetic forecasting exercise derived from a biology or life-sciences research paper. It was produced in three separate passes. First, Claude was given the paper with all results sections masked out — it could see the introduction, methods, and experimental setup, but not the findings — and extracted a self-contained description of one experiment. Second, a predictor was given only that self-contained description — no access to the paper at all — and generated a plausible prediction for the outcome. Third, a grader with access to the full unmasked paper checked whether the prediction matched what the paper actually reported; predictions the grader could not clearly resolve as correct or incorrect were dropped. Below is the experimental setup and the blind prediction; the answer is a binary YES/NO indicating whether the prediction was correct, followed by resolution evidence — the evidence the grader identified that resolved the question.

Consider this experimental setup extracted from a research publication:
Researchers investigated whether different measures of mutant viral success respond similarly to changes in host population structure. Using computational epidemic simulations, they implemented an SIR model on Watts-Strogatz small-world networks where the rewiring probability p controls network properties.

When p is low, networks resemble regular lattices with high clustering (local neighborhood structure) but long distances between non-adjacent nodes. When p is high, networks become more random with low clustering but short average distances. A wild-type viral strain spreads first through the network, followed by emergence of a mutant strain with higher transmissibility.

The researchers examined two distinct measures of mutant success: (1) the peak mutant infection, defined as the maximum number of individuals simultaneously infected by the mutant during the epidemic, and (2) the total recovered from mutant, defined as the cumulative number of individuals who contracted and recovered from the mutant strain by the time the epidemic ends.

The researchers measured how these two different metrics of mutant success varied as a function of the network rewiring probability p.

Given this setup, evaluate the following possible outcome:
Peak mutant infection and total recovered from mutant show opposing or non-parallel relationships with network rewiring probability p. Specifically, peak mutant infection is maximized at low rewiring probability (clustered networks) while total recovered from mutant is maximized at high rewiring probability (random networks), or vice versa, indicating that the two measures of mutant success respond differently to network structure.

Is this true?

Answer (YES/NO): NO